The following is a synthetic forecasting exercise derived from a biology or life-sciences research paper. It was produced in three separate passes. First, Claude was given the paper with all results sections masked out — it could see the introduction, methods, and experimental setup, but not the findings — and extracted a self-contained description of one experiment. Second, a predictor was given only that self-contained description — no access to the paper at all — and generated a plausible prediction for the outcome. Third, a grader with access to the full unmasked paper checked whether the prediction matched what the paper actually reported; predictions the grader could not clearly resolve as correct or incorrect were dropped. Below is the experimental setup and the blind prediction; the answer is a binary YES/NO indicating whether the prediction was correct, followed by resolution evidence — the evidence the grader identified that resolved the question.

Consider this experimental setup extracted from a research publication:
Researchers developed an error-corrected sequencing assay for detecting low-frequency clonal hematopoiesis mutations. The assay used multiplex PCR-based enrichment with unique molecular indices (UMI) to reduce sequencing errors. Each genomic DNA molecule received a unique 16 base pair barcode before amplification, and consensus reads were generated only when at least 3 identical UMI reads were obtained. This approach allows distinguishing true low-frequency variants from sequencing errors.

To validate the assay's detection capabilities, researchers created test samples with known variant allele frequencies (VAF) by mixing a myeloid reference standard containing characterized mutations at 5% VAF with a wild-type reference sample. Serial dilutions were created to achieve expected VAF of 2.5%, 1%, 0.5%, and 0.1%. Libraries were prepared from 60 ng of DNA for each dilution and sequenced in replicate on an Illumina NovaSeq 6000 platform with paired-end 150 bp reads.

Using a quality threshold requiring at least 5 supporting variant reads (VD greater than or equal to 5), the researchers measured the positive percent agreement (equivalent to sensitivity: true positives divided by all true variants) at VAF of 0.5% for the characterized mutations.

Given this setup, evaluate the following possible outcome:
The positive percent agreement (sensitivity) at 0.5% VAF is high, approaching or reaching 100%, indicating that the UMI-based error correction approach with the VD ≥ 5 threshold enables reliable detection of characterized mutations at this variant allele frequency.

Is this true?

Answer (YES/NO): NO